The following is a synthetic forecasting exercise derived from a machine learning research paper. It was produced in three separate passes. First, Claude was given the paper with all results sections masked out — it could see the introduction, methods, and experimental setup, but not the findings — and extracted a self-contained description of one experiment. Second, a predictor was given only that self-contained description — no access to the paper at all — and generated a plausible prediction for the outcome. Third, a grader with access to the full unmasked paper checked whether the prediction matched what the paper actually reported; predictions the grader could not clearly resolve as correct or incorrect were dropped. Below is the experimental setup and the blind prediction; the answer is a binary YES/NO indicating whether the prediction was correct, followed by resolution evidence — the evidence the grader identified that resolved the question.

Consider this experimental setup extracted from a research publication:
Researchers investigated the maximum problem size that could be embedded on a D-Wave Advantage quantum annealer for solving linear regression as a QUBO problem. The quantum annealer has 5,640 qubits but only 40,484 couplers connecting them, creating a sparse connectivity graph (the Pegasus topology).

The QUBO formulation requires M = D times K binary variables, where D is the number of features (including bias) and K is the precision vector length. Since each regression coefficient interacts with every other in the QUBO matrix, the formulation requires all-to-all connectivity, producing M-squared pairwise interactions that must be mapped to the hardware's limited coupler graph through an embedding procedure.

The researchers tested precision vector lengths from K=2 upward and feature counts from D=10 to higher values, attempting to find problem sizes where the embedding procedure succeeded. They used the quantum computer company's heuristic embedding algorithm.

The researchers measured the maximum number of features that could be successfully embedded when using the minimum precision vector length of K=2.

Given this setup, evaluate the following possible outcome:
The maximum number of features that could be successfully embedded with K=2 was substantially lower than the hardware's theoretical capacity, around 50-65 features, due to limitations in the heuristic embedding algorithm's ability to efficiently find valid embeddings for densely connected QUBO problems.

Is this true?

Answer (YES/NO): NO